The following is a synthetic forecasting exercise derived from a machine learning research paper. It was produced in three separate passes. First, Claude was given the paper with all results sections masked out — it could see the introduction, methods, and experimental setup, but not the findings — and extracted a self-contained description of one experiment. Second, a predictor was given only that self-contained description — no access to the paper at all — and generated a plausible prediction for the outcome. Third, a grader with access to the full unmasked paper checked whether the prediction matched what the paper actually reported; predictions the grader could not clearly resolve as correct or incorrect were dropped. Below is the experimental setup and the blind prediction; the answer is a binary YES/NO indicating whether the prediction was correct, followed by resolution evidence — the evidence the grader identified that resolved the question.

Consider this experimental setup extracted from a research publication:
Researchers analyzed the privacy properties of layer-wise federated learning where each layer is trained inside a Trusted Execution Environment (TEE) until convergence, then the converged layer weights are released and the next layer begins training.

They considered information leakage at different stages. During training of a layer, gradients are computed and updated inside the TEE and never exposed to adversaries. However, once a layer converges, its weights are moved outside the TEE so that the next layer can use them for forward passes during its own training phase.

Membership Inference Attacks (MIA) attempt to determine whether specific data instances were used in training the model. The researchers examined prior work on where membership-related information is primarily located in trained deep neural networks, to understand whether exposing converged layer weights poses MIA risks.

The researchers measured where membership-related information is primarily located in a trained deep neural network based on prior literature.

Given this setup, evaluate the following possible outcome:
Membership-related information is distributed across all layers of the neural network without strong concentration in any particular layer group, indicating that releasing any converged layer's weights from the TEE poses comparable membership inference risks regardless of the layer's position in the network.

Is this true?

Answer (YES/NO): NO